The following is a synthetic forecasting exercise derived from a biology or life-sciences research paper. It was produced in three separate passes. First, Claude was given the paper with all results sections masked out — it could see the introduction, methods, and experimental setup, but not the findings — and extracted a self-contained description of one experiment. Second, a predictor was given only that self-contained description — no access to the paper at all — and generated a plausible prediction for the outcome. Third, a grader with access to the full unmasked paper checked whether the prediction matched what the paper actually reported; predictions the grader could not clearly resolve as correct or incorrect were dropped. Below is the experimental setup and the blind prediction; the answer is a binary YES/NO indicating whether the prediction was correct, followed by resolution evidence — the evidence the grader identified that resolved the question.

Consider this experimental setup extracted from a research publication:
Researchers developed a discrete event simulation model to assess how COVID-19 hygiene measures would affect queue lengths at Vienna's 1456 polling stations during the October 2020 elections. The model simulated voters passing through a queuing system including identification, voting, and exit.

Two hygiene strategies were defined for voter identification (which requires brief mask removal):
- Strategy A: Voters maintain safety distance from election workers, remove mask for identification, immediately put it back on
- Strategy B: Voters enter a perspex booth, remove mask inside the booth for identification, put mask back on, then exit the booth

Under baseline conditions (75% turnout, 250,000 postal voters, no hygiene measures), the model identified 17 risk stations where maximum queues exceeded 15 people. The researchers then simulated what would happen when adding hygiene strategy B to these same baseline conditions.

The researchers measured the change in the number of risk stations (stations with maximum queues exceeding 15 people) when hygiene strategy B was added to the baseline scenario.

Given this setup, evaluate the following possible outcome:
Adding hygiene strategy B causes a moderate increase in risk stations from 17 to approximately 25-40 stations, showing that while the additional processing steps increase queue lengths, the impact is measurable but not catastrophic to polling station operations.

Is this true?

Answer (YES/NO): NO